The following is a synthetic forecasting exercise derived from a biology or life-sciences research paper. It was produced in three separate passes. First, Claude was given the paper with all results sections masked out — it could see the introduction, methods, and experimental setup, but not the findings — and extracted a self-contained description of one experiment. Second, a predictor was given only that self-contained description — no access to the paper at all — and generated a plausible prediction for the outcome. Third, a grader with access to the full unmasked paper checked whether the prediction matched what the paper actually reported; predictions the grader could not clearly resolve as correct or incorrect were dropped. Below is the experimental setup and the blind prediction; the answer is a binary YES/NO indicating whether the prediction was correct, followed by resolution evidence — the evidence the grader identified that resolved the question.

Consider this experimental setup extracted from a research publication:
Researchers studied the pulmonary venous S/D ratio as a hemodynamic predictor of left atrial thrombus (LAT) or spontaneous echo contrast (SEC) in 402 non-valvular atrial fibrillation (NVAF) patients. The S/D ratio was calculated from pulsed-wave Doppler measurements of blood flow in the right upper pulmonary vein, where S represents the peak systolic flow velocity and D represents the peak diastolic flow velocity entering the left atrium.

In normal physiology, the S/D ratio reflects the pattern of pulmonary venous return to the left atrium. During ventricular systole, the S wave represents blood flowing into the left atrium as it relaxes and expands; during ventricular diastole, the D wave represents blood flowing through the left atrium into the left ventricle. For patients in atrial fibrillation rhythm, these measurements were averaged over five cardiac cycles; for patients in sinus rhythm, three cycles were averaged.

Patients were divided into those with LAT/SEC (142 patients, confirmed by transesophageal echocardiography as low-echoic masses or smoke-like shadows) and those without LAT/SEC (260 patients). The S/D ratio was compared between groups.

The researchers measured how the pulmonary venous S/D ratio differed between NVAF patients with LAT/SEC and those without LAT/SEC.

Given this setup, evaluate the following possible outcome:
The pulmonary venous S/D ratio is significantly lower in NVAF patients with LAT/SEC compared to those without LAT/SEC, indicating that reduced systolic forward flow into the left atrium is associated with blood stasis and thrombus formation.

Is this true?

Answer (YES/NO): YES